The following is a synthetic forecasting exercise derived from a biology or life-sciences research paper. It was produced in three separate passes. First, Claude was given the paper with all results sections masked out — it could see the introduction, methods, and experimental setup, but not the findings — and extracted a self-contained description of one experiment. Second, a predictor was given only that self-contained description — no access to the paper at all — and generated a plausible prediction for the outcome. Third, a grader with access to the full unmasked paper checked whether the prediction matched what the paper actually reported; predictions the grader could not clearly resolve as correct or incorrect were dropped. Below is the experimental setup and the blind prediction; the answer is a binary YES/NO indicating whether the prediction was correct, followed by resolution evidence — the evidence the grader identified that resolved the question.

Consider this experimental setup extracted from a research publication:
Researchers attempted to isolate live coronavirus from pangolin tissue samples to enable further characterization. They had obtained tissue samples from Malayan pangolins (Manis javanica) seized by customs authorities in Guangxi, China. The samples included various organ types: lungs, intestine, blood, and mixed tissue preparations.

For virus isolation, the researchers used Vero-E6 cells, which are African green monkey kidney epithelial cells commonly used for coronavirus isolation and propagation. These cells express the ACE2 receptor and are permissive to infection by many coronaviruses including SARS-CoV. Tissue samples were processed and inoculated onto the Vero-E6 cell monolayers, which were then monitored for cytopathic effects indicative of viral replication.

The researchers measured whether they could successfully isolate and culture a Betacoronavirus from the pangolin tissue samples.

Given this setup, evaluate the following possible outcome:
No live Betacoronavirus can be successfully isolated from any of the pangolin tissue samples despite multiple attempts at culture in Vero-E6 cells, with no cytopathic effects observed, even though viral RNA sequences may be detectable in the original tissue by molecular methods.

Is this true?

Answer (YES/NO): NO